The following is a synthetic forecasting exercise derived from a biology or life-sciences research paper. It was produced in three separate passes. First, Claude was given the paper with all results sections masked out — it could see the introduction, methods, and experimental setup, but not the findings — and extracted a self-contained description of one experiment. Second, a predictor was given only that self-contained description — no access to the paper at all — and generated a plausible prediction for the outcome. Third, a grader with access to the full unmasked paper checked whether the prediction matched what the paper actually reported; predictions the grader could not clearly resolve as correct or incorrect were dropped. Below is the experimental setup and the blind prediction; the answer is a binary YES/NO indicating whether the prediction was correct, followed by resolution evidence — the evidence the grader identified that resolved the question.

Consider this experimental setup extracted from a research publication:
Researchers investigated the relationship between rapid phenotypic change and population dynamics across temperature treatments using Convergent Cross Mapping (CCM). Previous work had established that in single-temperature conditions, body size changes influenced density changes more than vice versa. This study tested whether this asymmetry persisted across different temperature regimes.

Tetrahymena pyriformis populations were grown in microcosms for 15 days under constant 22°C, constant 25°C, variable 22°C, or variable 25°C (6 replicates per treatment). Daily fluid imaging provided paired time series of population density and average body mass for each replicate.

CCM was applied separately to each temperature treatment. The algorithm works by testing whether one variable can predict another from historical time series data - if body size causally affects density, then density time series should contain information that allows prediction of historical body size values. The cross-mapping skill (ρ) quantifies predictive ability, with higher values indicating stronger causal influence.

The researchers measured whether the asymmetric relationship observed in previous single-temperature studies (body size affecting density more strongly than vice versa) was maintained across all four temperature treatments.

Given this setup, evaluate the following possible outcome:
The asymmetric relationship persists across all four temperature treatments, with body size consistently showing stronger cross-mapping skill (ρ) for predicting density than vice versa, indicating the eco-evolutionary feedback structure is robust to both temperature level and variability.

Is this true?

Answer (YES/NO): YES